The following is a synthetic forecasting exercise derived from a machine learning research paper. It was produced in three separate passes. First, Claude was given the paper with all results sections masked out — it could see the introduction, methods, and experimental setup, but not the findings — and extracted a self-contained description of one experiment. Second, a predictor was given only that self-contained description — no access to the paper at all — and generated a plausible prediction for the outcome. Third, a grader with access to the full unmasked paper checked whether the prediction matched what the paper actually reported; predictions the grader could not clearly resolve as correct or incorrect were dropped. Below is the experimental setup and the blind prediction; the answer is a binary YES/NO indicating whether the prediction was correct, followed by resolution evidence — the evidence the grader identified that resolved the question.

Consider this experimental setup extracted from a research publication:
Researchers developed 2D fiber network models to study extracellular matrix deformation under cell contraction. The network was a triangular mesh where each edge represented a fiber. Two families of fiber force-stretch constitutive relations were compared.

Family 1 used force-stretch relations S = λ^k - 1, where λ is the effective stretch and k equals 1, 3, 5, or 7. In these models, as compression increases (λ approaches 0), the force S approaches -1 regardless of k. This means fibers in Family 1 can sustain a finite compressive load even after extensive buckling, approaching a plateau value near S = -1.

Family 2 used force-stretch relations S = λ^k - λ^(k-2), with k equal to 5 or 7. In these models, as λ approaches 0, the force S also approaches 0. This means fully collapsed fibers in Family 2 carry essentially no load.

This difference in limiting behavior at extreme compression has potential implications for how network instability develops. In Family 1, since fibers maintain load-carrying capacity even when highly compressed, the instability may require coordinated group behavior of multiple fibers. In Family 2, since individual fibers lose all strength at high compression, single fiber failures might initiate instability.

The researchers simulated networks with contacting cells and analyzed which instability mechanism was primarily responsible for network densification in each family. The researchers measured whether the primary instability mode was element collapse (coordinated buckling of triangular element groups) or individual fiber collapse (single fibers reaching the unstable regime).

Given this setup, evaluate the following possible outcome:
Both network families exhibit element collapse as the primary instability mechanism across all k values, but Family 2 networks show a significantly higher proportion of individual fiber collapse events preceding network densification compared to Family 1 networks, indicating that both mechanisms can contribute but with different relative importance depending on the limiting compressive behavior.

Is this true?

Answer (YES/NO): NO